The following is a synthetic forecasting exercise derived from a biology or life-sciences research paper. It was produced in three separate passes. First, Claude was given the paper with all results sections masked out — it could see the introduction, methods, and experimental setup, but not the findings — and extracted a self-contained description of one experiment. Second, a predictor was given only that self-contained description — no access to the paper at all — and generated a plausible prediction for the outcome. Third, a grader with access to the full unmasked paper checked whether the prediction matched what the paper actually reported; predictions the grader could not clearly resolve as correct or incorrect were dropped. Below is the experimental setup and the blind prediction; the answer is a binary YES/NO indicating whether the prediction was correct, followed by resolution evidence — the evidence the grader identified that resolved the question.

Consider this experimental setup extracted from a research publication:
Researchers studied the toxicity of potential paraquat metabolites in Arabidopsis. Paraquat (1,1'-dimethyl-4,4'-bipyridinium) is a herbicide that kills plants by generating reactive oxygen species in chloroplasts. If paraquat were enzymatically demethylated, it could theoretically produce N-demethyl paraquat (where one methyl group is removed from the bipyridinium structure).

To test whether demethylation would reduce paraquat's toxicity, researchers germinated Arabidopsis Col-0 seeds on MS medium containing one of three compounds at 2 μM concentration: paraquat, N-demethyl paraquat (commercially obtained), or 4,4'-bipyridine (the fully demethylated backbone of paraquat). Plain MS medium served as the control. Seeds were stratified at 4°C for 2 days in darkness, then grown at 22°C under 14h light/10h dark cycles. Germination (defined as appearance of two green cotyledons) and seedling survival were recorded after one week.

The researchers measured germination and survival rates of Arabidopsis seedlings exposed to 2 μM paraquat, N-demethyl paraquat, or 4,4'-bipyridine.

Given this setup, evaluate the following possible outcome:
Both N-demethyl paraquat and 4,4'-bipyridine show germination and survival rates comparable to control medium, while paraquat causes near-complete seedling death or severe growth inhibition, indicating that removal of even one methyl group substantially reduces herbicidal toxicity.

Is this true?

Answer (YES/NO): YES